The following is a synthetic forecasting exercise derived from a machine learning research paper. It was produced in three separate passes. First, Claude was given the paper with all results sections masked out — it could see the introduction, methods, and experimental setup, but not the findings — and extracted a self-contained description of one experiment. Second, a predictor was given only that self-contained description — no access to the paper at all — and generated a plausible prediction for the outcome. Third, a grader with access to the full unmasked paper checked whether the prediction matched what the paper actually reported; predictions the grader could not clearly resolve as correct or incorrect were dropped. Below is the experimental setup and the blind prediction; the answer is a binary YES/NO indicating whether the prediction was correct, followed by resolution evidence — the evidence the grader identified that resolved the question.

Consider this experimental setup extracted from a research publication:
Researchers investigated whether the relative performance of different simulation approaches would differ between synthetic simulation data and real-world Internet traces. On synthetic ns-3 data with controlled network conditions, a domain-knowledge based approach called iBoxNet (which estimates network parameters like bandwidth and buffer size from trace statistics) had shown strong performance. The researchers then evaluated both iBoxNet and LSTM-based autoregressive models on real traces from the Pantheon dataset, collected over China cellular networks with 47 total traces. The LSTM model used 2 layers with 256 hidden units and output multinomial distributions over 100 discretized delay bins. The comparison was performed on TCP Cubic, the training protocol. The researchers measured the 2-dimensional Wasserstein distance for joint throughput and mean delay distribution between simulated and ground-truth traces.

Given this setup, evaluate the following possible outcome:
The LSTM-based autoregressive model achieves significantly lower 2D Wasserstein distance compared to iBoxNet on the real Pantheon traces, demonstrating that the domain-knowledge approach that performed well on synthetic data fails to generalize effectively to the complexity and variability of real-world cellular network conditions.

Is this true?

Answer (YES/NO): NO